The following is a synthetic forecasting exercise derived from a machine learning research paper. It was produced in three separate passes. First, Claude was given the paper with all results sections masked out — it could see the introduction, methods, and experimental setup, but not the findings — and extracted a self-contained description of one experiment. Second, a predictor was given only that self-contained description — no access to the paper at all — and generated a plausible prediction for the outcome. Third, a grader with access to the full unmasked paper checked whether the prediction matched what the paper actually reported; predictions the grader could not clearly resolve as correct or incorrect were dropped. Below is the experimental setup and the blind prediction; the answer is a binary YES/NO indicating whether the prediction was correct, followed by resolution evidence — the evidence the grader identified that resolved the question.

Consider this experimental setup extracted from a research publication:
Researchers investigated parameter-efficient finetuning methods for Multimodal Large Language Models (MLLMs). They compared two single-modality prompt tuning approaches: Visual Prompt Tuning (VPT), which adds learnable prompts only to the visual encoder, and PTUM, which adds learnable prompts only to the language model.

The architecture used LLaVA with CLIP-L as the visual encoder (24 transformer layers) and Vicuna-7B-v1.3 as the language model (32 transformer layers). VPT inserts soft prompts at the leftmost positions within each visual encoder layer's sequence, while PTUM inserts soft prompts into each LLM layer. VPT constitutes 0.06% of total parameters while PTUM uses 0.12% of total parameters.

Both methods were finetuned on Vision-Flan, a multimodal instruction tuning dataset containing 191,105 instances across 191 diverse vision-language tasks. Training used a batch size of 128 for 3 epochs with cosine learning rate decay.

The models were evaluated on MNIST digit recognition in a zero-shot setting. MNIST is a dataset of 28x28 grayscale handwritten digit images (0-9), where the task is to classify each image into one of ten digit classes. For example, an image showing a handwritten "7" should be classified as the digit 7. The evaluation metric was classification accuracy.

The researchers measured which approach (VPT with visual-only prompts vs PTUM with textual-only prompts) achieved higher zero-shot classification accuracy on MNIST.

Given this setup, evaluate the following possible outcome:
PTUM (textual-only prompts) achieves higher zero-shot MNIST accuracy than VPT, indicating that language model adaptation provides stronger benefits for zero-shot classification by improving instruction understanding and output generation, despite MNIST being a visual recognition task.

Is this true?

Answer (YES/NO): NO